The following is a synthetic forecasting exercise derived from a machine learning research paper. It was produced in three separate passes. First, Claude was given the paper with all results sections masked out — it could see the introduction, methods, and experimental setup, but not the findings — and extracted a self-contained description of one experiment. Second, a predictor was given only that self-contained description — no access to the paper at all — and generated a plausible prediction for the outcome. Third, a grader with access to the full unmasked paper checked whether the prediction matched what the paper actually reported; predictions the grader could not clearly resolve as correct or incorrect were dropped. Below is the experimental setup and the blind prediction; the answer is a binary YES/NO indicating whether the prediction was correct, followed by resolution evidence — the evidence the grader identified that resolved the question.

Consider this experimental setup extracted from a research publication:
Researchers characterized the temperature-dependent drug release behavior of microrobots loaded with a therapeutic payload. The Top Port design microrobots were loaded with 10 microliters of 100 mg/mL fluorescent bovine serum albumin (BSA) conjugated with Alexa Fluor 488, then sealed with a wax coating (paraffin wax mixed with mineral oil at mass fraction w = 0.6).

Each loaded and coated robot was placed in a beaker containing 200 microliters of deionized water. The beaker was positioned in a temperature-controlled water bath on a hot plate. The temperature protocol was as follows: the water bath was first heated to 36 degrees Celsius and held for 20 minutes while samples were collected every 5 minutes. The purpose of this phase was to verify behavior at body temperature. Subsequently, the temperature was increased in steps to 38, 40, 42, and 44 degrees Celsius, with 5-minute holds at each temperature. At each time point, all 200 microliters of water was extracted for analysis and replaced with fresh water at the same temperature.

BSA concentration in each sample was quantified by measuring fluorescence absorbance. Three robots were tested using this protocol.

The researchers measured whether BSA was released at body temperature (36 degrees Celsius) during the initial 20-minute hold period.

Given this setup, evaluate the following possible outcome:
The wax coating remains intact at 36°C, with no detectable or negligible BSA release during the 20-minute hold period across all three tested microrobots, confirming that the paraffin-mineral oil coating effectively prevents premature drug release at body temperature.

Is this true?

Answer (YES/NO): YES